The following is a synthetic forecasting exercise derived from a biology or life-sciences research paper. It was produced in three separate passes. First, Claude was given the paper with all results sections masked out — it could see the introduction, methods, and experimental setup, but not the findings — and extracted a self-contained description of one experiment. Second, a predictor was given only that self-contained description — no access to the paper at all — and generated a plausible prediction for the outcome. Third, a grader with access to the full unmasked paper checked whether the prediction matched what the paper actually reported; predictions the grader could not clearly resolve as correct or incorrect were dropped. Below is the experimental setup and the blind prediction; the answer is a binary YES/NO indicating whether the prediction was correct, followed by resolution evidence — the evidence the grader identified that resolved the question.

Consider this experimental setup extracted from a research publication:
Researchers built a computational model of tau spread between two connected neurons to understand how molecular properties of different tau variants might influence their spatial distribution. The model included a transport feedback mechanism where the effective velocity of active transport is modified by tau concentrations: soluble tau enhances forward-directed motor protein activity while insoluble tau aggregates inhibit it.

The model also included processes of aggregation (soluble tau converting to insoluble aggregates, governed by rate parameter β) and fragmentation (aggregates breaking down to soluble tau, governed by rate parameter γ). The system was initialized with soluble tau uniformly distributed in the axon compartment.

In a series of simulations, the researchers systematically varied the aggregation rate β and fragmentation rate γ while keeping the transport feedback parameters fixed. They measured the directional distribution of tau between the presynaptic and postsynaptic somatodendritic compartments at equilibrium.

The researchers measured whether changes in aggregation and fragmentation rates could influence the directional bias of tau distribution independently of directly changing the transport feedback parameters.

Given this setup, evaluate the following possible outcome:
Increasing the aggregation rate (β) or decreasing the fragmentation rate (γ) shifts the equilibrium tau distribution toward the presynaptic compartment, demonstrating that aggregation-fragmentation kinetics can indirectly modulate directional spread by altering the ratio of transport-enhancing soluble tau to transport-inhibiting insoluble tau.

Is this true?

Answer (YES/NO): NO